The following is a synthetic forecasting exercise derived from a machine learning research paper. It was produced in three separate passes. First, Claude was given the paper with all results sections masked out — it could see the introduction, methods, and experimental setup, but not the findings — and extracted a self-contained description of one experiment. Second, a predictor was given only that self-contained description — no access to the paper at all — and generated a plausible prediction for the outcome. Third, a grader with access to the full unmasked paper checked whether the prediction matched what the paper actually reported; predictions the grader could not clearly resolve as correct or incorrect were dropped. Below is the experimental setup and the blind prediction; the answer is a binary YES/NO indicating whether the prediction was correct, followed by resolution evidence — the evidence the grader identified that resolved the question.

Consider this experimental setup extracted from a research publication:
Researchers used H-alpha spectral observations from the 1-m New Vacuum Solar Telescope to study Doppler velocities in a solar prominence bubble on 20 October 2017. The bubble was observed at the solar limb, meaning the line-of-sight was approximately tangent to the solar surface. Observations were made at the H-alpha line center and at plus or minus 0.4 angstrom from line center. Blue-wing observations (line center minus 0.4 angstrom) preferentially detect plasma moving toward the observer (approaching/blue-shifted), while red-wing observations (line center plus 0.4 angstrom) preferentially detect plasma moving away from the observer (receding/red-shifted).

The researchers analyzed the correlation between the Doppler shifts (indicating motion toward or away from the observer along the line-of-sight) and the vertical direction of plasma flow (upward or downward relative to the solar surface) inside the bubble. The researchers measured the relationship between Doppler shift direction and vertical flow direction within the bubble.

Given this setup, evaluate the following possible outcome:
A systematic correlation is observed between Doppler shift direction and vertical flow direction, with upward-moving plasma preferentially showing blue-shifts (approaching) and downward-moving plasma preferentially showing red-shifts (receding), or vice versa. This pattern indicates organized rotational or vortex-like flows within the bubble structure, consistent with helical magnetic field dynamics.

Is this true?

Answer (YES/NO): YES